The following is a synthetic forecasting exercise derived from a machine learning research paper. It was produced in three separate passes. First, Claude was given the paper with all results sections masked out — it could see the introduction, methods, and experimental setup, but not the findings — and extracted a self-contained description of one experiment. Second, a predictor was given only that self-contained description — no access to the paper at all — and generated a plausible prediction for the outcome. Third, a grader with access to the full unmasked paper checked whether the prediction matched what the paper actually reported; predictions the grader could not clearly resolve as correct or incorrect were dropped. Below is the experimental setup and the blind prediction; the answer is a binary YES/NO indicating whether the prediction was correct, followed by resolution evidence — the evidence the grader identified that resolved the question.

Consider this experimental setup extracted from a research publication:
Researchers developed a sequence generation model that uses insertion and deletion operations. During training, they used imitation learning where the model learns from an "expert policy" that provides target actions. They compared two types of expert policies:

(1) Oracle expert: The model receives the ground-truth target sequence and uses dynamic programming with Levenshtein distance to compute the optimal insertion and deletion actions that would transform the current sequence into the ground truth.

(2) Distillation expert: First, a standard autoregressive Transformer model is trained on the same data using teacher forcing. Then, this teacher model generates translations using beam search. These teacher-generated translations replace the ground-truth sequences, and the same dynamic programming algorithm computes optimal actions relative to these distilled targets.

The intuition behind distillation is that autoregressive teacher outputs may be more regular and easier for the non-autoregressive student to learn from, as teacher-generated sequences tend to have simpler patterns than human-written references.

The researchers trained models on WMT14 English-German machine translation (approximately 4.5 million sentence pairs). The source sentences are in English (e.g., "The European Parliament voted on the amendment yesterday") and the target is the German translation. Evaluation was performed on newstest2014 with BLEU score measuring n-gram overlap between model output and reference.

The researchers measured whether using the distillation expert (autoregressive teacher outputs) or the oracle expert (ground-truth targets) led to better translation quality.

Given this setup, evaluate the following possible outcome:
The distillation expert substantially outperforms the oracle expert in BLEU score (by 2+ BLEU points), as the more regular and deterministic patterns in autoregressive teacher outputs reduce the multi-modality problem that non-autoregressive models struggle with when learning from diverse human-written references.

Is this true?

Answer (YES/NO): YES